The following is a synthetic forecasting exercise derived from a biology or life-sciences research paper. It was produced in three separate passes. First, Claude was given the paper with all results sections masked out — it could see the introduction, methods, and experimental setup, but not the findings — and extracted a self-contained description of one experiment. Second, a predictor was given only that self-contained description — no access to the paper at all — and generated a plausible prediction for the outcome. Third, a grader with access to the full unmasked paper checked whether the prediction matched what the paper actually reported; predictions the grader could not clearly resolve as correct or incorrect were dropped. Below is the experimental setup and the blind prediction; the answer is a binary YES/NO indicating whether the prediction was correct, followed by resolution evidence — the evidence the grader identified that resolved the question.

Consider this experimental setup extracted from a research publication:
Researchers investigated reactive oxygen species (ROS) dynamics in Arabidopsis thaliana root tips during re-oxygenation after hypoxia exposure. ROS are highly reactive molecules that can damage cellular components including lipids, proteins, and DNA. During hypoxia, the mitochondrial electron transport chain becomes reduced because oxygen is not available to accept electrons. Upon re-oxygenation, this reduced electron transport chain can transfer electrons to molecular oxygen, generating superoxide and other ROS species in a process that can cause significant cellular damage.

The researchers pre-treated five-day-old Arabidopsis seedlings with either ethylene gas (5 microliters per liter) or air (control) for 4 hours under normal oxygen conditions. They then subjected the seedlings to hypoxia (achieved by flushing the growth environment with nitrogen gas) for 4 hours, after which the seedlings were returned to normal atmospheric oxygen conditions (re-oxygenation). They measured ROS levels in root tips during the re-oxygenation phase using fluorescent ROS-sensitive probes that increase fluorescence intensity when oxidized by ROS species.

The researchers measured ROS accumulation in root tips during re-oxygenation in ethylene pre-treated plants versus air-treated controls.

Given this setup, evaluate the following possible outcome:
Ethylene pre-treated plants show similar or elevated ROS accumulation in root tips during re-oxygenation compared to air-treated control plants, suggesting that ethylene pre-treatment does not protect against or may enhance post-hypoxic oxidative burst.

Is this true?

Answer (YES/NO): NO